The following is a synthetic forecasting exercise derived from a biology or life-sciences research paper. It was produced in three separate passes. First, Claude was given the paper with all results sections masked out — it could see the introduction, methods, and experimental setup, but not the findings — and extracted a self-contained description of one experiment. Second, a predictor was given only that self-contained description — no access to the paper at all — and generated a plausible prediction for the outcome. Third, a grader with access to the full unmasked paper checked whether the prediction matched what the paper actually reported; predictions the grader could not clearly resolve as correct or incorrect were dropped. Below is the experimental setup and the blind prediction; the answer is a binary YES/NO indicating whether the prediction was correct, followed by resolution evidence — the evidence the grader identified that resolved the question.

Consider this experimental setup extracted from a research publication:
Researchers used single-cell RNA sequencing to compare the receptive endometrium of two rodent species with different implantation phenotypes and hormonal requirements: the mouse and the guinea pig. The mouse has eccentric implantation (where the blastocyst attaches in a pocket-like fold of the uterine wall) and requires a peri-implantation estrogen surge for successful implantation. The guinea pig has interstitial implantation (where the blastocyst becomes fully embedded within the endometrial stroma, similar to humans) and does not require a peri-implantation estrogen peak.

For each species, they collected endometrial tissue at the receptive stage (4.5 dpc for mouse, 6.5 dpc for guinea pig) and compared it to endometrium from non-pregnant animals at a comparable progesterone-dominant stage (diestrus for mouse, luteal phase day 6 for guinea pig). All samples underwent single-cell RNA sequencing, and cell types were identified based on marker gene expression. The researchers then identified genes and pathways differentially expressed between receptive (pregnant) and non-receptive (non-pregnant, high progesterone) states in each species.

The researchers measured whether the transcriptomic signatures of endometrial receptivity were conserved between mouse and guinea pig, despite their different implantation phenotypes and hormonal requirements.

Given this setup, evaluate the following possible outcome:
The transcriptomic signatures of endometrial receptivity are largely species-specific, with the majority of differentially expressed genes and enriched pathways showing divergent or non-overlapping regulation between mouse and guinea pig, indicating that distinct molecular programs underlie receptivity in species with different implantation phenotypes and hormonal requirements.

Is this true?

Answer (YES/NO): NO